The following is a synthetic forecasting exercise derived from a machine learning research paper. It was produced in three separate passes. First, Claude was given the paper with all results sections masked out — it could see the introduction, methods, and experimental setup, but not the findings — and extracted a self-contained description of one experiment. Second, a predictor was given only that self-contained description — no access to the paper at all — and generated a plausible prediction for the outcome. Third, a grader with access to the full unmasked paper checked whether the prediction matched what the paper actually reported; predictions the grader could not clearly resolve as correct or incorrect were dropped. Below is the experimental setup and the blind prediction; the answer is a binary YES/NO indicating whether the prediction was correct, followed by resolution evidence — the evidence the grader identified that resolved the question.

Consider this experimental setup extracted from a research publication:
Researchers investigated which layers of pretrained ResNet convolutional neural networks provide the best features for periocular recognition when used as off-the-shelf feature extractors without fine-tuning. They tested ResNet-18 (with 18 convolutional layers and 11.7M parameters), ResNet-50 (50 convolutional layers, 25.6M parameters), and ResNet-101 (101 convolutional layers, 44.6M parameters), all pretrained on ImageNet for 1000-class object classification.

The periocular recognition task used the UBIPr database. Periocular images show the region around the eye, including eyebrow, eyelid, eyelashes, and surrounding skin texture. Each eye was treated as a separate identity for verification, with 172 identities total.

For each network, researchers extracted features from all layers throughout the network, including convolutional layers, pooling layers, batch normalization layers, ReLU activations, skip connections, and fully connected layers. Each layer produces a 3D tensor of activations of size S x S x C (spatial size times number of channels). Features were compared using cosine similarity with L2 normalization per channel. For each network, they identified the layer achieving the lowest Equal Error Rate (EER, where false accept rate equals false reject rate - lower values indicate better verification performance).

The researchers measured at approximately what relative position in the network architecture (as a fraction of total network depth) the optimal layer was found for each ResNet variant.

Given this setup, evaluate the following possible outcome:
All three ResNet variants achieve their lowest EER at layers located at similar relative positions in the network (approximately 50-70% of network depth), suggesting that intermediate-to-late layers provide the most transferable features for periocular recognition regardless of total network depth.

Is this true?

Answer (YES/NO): NO